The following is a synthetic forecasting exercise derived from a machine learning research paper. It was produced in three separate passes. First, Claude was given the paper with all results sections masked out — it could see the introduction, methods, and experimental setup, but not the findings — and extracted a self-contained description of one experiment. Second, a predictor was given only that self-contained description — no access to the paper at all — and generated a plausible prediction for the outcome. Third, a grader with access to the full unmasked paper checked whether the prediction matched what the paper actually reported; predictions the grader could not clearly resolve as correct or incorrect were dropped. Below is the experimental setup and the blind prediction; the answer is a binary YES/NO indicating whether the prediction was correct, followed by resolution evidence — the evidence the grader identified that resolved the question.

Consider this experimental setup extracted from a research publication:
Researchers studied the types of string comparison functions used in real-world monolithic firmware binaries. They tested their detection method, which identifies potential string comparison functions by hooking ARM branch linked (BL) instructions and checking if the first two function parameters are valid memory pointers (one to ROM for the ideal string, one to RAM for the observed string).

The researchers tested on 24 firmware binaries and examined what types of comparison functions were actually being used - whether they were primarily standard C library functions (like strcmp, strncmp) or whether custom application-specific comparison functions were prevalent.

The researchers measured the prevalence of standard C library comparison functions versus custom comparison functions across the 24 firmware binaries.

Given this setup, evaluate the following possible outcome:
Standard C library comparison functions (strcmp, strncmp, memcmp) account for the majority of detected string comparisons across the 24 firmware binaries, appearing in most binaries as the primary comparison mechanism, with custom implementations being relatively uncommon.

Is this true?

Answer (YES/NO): YES